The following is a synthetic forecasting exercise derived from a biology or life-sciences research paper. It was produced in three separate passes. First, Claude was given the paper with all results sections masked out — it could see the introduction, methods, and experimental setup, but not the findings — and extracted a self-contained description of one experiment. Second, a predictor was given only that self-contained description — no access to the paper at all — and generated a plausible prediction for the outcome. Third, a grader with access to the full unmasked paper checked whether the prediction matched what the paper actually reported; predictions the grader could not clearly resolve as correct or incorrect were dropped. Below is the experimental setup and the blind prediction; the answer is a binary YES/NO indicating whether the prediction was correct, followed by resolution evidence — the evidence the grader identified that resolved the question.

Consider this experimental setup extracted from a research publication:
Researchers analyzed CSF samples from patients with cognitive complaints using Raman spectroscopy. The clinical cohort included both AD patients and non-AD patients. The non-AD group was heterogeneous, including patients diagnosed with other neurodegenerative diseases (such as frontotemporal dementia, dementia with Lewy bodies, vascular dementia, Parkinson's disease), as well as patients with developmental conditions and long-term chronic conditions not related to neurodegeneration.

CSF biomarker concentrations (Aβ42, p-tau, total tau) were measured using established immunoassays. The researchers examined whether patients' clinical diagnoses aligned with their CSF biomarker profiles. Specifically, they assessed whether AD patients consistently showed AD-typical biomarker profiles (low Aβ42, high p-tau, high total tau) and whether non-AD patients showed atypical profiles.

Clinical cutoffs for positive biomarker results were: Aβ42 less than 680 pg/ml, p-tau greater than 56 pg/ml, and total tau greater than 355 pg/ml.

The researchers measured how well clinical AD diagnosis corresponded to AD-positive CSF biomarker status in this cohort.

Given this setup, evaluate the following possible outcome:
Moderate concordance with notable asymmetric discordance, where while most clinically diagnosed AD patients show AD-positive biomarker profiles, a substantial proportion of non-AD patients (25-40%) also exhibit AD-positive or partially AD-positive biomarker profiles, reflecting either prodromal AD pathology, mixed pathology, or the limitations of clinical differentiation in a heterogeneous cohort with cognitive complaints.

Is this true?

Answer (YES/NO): YES